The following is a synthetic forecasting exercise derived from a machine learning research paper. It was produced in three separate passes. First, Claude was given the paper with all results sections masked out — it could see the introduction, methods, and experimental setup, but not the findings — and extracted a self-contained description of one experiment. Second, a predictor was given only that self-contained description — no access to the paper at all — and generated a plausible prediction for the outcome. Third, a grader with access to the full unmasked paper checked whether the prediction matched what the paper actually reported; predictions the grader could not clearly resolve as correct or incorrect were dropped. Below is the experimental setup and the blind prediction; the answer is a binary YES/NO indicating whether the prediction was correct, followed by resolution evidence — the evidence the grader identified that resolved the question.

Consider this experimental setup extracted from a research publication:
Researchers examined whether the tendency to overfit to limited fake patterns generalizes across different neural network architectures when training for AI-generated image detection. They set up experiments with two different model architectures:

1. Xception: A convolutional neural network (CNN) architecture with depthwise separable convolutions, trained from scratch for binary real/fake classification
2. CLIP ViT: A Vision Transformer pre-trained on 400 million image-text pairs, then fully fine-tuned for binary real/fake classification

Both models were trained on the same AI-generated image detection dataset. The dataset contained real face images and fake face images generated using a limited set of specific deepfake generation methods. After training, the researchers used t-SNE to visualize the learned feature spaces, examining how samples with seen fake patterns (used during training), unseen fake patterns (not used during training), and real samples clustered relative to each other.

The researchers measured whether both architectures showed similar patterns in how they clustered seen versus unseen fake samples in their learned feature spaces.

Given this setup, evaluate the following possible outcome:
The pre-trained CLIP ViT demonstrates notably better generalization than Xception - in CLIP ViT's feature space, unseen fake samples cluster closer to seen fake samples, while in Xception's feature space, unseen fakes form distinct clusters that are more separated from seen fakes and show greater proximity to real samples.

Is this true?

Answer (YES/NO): NO